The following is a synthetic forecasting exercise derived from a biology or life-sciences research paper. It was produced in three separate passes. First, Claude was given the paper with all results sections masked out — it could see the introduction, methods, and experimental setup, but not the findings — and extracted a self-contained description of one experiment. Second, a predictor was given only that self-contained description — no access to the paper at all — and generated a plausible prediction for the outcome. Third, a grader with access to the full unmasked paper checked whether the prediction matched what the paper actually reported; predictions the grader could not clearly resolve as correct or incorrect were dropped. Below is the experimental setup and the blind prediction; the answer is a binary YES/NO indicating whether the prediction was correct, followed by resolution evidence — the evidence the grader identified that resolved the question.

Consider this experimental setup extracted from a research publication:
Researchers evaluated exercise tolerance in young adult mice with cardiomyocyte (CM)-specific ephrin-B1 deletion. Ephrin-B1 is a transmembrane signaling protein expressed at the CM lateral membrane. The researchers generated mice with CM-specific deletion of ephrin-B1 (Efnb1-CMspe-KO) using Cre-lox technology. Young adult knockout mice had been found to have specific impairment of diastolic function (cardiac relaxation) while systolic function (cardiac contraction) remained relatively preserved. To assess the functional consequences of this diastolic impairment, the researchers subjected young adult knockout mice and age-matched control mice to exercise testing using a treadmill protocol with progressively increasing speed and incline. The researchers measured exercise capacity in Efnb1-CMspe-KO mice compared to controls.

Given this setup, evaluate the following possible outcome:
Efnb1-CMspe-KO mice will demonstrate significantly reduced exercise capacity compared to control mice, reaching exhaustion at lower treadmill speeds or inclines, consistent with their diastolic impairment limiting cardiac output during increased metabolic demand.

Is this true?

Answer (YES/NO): YES